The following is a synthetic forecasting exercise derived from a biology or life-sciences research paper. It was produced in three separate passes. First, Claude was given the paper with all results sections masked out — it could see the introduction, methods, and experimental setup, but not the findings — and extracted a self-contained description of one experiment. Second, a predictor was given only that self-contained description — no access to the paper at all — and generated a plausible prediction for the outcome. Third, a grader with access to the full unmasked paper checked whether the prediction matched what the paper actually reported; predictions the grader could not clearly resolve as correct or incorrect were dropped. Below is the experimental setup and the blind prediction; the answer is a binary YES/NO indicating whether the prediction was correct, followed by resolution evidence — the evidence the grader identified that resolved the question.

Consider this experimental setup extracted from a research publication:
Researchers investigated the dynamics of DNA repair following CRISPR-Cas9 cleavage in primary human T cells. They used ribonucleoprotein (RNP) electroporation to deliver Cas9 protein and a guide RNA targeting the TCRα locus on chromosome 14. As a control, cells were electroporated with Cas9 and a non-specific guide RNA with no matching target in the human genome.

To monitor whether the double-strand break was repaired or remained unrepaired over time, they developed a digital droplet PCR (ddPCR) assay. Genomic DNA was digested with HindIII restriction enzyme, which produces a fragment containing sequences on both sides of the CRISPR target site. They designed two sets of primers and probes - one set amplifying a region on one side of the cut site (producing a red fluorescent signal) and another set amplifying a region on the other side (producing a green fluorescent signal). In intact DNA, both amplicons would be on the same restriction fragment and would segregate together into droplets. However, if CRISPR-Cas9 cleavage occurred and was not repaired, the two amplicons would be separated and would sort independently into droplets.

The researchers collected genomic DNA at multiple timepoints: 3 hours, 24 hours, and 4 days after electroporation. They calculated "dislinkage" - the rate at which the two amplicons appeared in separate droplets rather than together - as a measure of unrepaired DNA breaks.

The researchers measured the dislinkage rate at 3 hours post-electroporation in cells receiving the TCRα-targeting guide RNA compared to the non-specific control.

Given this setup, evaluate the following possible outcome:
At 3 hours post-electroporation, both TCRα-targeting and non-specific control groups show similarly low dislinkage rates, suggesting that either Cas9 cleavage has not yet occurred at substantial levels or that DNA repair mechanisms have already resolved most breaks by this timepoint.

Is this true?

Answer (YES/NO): NO